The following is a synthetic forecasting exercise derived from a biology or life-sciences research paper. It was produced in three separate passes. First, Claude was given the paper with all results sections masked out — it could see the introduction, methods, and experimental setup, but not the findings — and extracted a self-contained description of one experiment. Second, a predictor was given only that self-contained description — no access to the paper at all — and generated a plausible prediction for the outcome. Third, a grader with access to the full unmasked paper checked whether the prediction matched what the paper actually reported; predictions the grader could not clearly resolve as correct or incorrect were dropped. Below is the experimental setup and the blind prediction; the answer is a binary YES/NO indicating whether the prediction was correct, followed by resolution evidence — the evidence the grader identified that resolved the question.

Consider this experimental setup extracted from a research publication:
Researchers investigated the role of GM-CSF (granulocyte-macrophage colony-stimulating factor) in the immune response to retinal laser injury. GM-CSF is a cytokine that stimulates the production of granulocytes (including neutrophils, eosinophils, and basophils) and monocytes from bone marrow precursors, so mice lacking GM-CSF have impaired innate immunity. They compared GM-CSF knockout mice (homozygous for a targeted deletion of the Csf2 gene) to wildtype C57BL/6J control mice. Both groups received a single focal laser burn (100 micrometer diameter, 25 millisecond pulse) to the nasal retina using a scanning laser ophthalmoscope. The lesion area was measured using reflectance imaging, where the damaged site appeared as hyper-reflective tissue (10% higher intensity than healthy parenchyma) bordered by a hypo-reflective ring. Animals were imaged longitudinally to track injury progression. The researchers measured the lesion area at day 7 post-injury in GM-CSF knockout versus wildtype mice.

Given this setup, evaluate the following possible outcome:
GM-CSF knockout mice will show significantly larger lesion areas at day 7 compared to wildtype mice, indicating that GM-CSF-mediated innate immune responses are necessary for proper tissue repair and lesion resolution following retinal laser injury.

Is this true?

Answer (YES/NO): NO